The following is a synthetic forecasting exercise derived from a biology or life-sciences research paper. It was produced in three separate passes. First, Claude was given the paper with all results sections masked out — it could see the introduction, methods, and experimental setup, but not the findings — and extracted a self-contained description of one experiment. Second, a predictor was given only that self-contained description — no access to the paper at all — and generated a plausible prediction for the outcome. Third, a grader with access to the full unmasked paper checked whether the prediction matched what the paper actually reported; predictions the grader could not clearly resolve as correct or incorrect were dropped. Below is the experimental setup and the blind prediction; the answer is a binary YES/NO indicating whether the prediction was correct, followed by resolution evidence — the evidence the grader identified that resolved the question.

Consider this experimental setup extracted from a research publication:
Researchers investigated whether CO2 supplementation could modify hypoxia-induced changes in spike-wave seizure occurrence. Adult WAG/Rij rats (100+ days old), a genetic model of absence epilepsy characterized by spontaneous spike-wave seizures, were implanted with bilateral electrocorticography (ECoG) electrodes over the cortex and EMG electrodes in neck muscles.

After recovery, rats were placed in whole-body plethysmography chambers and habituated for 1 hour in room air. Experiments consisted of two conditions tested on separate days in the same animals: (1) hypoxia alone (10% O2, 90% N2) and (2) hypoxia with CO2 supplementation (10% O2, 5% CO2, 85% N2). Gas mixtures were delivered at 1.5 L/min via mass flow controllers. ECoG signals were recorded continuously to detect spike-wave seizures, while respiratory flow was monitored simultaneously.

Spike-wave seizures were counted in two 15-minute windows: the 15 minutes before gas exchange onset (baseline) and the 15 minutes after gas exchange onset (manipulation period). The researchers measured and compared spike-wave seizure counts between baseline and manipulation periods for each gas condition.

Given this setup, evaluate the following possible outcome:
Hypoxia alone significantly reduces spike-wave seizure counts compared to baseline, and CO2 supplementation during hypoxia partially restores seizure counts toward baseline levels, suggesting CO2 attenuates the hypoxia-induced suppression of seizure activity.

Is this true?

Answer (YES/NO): NO